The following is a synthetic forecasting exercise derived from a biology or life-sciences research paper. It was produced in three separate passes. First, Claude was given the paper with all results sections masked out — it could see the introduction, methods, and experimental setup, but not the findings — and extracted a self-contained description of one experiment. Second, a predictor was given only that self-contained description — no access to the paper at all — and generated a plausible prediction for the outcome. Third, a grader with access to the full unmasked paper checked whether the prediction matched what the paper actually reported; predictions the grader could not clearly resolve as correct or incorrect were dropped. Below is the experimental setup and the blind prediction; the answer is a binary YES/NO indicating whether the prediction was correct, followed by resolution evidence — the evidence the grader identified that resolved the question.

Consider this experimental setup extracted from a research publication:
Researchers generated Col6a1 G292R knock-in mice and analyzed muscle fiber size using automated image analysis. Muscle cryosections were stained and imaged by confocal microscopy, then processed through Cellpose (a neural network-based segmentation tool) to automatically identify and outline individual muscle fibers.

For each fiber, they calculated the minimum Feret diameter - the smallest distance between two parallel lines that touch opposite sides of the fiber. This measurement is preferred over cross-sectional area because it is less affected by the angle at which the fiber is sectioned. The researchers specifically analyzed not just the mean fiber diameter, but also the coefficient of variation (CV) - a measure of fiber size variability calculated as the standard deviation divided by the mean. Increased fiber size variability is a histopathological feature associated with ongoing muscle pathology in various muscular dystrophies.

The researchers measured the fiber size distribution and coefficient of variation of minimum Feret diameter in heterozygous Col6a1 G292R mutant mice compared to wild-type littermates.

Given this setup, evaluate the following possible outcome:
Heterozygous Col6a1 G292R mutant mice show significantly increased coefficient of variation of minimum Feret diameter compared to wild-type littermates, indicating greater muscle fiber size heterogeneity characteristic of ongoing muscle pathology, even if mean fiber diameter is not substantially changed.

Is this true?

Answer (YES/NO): NO